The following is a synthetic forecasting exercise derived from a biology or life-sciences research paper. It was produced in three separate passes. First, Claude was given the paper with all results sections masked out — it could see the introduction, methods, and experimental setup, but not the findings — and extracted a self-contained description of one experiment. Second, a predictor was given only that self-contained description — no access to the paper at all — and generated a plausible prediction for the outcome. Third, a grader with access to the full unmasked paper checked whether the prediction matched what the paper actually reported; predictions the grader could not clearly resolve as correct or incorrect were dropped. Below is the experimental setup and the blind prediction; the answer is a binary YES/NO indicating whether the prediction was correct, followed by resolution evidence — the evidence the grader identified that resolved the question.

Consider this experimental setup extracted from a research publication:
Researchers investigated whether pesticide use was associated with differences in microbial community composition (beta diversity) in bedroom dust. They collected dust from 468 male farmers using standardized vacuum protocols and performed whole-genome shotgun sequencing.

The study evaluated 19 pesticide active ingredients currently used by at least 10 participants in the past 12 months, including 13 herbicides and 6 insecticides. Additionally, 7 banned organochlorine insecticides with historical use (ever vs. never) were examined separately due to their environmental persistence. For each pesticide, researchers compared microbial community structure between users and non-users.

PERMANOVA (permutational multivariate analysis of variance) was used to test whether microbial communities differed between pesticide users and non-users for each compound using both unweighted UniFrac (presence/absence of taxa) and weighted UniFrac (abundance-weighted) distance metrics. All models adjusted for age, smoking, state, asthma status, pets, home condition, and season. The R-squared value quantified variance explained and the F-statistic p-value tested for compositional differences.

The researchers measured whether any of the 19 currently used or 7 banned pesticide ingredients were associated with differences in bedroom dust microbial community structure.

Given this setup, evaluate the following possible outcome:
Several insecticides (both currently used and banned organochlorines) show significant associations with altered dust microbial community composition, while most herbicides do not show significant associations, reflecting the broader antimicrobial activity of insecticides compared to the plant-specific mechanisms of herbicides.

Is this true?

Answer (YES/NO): NO